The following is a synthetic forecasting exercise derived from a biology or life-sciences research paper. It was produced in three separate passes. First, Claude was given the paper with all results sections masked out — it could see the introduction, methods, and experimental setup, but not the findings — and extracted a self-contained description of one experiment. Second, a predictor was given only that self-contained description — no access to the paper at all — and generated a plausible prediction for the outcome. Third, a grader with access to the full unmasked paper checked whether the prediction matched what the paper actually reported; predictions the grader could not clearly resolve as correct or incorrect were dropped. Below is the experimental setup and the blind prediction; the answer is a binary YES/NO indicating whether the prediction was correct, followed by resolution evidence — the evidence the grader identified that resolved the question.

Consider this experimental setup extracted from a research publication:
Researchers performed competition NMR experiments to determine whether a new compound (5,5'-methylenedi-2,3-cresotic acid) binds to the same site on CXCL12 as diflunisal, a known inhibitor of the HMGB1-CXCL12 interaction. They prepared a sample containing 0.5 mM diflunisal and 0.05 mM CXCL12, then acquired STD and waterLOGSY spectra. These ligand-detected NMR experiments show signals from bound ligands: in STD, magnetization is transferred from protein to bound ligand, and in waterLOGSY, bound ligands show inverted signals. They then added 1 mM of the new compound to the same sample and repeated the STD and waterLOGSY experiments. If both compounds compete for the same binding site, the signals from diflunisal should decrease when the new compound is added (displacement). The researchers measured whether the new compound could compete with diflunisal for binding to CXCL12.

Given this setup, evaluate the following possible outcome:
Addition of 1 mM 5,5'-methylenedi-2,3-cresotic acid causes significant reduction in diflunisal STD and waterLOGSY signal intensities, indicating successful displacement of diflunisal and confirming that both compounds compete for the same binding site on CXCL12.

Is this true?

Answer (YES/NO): YES